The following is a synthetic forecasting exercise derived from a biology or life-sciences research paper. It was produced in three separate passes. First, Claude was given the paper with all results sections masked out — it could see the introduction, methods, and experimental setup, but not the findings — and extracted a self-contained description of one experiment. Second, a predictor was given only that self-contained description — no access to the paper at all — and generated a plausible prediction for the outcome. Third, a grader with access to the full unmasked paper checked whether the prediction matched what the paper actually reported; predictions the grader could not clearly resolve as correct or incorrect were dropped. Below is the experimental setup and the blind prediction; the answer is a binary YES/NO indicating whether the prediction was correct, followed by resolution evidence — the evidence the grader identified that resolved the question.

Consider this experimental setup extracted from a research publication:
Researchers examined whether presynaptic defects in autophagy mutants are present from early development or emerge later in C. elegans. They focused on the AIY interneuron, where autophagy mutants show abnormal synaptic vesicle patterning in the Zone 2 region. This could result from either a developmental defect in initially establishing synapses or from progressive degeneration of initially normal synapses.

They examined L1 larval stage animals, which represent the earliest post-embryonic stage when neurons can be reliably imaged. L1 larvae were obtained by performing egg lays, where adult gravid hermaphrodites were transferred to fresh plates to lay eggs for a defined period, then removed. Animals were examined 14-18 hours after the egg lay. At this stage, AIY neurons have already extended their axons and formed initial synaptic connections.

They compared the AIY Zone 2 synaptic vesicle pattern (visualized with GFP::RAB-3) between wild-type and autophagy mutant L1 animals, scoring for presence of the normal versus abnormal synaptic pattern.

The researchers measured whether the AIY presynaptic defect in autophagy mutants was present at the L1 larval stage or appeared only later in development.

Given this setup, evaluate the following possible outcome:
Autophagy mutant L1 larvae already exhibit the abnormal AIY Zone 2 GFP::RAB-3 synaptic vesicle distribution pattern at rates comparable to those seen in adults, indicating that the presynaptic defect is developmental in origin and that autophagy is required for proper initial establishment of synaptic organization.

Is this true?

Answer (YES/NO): YES